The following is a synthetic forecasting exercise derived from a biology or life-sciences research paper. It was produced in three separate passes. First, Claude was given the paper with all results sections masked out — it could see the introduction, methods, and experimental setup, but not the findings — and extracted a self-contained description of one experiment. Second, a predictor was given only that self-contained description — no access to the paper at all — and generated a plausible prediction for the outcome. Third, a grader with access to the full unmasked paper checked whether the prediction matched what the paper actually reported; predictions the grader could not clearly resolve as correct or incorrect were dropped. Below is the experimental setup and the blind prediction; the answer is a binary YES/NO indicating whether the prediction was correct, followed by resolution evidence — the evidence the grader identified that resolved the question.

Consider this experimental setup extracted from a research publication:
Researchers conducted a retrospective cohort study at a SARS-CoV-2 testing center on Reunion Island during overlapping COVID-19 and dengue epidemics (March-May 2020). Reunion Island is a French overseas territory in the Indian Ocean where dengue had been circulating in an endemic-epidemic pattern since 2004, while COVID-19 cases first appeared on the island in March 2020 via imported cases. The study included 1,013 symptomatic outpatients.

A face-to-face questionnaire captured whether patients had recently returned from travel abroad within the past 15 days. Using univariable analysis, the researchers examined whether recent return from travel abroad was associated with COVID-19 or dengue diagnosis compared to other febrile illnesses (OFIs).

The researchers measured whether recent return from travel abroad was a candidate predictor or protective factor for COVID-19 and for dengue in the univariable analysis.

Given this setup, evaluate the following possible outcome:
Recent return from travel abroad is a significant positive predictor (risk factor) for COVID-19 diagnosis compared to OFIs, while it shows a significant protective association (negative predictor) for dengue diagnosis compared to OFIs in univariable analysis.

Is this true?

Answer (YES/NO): YES